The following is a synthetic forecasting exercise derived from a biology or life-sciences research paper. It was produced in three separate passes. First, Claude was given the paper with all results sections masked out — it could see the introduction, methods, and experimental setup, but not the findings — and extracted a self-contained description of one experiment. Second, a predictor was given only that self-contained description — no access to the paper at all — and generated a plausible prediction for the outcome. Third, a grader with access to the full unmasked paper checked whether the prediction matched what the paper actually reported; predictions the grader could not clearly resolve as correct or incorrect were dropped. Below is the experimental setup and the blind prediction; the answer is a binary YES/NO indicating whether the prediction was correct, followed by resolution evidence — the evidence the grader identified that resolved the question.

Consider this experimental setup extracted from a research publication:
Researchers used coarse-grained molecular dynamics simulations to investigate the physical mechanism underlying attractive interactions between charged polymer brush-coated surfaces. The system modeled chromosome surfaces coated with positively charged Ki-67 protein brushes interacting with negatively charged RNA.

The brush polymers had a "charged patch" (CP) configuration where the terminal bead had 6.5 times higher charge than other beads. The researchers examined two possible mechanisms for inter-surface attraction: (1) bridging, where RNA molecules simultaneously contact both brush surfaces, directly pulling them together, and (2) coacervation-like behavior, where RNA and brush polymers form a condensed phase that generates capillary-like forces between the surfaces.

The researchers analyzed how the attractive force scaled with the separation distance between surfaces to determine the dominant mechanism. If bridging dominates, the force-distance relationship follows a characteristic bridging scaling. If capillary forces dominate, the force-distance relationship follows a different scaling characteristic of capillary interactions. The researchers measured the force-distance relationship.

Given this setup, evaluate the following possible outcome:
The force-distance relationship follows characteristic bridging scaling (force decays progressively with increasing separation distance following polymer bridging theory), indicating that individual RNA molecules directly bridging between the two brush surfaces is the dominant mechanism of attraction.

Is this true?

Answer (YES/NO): YES